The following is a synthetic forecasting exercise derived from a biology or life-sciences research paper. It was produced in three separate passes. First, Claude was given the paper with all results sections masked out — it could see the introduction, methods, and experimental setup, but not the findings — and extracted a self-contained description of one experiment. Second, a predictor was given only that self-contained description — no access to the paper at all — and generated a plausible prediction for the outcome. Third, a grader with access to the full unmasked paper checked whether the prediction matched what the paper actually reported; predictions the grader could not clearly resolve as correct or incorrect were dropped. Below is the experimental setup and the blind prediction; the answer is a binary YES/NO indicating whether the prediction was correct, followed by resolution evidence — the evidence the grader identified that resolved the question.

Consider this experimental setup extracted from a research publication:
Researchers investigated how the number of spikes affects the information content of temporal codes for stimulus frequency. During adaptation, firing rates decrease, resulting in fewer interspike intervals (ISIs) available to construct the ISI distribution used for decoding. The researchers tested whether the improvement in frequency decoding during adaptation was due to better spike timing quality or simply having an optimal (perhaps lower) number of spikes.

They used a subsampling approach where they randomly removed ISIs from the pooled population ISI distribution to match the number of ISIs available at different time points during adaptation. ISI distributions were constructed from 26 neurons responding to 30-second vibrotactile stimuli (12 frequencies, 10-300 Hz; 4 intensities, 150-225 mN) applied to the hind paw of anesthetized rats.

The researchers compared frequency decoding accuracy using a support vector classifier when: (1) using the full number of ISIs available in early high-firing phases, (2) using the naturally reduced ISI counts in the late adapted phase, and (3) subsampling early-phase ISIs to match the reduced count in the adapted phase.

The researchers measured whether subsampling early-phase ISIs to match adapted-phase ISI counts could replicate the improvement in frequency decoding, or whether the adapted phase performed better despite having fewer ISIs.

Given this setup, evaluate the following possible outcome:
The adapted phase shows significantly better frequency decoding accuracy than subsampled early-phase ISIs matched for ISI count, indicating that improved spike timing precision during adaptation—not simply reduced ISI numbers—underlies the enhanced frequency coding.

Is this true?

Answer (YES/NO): YES